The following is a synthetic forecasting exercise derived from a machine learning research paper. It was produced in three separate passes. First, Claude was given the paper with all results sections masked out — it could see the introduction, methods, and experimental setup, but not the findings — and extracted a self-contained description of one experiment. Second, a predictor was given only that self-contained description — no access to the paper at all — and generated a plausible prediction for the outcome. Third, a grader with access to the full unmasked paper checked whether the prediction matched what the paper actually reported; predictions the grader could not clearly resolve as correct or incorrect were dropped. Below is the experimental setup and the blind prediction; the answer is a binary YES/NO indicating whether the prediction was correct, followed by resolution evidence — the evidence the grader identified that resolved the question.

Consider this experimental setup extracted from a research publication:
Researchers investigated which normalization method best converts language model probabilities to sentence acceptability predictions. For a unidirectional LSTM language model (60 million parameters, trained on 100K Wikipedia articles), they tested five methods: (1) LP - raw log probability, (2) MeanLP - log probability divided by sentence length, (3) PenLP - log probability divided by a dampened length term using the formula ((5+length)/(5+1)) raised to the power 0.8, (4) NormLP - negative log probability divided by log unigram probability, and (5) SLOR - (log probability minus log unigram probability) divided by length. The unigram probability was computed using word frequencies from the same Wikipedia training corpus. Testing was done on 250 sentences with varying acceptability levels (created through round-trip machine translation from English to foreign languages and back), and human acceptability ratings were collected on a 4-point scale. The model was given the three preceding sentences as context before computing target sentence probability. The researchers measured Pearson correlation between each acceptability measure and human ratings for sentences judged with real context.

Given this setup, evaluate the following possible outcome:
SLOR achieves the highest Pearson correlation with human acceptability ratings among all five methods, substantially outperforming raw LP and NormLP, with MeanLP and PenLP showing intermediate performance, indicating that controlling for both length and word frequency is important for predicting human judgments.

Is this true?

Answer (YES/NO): NO